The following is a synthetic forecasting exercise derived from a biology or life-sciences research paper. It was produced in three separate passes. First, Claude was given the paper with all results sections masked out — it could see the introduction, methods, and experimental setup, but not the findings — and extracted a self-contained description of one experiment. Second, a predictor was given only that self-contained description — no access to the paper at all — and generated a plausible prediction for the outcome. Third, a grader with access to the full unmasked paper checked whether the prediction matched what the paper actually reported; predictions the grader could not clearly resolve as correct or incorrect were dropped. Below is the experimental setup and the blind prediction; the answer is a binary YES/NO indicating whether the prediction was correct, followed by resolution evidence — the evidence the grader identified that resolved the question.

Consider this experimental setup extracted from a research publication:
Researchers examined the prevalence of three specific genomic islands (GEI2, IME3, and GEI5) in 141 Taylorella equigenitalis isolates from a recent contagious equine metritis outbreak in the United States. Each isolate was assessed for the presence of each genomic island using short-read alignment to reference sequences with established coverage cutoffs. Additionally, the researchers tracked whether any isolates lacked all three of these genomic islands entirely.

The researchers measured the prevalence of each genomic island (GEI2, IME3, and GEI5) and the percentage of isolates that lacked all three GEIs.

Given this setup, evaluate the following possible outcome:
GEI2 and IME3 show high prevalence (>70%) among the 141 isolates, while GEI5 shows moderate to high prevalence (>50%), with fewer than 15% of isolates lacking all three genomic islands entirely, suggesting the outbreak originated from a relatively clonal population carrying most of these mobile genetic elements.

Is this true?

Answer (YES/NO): NO